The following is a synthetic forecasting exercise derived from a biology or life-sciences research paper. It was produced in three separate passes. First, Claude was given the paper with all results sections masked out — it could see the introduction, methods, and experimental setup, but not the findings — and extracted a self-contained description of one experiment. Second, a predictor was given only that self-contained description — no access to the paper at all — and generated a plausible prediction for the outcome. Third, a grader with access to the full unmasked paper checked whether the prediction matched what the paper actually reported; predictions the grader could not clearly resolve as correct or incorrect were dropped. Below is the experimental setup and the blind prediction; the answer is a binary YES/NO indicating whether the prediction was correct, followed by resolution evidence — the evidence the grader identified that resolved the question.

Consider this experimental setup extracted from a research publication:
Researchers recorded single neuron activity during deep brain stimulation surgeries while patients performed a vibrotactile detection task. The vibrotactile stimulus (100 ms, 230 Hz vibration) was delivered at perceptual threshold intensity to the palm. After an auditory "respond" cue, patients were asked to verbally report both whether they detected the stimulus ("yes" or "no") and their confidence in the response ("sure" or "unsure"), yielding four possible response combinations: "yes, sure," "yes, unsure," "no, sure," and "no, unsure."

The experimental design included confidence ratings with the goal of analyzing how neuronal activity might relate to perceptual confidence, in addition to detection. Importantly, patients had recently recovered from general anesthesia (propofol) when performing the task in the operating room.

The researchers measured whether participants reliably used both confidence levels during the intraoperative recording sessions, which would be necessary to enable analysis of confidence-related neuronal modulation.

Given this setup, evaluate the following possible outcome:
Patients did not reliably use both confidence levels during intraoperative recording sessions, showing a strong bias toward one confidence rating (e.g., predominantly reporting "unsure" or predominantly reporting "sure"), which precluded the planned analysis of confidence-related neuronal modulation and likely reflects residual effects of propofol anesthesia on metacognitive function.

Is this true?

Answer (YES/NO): YES